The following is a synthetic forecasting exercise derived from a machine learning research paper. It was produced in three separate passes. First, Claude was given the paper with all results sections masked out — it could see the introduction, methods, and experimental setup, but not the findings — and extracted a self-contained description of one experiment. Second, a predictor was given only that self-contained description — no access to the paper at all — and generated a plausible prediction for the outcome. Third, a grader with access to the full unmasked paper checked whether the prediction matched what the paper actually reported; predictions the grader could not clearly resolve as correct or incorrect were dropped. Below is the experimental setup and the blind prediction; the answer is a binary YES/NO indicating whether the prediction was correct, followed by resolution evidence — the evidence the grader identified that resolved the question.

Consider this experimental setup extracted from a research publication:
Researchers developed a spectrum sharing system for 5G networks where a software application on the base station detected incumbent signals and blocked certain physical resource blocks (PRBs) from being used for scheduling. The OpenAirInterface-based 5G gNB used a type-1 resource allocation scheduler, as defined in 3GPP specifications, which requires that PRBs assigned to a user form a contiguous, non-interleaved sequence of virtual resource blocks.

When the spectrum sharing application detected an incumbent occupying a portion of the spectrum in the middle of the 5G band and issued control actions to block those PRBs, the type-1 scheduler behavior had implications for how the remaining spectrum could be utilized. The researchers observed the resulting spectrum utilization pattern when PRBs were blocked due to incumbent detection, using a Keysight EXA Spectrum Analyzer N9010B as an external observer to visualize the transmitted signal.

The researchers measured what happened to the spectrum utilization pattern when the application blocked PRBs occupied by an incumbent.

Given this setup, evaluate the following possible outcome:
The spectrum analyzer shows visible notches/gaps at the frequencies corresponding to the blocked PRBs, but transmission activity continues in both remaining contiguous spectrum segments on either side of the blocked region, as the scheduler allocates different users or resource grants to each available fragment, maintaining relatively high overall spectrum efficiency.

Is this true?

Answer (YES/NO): NO